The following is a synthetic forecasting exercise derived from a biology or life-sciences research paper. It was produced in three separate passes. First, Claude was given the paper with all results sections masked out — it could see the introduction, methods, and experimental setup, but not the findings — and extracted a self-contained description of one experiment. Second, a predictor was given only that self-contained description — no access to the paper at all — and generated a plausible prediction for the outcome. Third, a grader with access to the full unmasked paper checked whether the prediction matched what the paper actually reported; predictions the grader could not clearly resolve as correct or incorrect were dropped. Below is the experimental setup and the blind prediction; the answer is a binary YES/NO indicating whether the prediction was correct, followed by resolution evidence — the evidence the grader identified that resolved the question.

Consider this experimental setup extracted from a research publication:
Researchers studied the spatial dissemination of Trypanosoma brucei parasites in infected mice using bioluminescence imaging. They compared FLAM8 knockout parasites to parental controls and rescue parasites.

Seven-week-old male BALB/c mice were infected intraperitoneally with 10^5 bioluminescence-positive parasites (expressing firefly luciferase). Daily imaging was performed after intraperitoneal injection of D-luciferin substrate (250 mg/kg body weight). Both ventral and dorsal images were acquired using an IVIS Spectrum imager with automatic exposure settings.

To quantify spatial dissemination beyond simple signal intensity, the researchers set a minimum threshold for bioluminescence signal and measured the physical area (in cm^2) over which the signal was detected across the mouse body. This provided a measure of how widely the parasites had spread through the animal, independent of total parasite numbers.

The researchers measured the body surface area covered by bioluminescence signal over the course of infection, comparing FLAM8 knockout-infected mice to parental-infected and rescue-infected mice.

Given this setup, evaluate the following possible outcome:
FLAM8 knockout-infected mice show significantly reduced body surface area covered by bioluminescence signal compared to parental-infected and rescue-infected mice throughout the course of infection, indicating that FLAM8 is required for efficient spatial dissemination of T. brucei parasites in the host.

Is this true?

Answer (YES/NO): YES